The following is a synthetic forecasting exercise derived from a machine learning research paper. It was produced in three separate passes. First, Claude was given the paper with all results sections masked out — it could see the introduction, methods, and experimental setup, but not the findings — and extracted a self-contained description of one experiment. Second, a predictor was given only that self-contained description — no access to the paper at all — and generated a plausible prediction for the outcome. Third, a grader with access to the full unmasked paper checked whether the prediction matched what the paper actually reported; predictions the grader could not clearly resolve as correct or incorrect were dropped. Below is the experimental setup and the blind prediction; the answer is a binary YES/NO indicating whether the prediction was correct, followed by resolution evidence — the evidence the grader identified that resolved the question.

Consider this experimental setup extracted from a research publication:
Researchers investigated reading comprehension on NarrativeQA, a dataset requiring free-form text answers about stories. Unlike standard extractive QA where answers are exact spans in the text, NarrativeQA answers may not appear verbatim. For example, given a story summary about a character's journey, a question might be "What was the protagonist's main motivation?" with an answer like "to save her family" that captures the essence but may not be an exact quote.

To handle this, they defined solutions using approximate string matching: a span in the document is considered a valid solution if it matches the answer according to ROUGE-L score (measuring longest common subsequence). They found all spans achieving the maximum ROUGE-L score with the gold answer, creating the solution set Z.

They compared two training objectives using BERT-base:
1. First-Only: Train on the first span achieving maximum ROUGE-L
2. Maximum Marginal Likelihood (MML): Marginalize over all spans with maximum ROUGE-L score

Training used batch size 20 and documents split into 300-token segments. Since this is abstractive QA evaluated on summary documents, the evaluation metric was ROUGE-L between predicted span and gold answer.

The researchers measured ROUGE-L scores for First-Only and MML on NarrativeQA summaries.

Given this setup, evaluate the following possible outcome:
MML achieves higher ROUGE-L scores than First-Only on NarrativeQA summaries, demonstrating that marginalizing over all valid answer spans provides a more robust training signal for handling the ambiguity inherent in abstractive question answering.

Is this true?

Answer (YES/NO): NO